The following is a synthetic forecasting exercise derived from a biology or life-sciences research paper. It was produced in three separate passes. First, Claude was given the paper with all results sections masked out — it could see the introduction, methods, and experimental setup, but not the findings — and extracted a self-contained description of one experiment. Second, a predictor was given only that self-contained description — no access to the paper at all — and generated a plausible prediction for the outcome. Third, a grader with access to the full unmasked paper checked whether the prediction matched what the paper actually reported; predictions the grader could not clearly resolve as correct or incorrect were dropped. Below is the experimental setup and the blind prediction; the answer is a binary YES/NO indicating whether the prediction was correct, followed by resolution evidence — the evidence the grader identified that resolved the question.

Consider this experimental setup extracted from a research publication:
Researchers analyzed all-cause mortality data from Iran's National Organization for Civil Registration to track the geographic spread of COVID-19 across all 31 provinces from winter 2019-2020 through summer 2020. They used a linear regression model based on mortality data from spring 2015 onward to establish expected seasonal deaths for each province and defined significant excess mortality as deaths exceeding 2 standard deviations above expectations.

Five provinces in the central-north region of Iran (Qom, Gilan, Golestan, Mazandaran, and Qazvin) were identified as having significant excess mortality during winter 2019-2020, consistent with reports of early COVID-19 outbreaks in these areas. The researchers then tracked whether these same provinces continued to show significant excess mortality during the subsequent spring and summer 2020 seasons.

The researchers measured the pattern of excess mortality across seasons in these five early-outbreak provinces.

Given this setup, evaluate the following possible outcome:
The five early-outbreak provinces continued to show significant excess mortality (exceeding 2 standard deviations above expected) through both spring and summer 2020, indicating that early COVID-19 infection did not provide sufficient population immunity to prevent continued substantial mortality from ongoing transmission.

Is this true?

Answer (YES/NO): YES